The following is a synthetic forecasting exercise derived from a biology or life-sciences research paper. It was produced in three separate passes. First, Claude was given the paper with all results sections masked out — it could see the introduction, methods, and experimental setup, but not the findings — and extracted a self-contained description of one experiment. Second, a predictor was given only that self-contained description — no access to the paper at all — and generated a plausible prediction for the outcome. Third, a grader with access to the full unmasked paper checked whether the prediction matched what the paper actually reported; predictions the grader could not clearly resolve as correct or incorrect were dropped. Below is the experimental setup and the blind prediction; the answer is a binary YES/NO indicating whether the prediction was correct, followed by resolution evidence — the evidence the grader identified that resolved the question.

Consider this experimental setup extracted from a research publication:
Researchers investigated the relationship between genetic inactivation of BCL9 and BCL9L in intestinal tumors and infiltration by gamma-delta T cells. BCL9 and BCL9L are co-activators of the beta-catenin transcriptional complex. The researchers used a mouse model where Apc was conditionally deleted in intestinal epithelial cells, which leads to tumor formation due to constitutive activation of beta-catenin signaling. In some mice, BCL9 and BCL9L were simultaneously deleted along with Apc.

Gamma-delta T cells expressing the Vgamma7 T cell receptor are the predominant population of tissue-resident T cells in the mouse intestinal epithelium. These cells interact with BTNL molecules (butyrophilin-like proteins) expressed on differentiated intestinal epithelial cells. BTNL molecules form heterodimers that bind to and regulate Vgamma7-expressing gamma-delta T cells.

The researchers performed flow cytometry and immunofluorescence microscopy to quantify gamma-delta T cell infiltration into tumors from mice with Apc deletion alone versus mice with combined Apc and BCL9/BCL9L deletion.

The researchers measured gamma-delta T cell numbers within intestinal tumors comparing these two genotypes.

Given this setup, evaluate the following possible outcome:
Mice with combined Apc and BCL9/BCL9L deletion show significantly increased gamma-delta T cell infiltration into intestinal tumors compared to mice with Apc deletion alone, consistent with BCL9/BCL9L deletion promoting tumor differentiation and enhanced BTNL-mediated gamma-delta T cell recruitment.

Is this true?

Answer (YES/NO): YES